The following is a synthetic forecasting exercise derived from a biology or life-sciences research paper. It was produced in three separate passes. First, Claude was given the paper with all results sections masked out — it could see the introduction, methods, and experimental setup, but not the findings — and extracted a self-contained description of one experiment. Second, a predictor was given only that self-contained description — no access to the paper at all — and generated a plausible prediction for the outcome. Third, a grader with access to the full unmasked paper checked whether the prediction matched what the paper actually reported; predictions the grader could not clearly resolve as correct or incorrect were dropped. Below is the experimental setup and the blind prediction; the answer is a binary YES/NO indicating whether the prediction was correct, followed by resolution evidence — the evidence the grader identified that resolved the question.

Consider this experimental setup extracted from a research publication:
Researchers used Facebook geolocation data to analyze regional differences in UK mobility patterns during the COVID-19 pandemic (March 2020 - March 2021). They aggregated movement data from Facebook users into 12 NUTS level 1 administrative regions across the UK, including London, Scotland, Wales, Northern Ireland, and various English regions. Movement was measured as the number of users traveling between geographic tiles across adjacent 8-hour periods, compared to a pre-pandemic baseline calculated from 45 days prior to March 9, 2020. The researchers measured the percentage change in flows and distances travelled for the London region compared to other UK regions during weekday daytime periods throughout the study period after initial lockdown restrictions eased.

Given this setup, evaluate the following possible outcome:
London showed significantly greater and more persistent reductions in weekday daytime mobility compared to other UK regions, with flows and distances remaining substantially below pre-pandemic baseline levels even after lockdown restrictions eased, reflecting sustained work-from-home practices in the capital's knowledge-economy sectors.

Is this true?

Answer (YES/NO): YES